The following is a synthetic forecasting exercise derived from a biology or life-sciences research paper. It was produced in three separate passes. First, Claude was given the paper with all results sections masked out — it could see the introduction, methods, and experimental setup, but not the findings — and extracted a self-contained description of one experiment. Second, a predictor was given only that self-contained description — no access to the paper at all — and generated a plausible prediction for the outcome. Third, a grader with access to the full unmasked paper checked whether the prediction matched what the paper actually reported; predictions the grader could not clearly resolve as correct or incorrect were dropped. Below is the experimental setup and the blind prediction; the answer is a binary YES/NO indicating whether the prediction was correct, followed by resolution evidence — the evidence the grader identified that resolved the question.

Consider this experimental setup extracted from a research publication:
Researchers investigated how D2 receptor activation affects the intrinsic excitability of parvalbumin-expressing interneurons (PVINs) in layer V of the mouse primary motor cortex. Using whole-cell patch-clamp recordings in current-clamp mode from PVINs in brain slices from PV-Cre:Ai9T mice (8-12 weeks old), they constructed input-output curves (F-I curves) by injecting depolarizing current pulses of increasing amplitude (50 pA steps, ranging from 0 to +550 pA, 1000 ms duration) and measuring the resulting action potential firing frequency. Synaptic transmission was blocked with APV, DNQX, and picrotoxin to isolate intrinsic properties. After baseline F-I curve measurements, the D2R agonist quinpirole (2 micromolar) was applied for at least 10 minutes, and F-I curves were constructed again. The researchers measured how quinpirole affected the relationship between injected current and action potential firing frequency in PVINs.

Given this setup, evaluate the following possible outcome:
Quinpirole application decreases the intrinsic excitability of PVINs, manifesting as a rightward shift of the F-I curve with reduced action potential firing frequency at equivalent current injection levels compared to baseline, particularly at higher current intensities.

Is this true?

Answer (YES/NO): NO